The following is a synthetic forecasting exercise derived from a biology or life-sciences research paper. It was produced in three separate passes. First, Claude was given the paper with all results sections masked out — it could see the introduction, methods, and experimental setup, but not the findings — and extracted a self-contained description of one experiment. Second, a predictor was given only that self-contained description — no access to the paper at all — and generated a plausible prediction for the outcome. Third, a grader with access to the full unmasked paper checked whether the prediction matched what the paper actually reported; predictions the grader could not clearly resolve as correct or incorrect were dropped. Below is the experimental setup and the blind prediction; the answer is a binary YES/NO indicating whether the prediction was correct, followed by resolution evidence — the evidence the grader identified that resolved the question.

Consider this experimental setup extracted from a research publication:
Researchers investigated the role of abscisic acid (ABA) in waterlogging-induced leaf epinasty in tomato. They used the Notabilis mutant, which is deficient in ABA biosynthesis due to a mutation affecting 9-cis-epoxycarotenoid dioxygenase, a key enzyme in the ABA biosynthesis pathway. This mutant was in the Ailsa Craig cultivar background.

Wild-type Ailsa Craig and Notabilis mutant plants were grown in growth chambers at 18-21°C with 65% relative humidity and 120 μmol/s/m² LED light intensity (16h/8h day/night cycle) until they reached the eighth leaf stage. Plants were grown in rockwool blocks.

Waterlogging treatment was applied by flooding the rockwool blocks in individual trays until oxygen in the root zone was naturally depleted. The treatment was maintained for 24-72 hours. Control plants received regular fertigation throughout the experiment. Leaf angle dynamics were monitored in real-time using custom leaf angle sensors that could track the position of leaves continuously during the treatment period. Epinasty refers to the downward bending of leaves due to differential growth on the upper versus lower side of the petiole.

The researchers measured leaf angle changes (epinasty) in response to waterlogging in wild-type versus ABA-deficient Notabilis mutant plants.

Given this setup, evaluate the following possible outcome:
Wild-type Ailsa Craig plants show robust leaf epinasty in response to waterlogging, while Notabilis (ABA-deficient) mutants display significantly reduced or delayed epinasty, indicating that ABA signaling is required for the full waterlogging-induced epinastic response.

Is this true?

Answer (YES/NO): NO